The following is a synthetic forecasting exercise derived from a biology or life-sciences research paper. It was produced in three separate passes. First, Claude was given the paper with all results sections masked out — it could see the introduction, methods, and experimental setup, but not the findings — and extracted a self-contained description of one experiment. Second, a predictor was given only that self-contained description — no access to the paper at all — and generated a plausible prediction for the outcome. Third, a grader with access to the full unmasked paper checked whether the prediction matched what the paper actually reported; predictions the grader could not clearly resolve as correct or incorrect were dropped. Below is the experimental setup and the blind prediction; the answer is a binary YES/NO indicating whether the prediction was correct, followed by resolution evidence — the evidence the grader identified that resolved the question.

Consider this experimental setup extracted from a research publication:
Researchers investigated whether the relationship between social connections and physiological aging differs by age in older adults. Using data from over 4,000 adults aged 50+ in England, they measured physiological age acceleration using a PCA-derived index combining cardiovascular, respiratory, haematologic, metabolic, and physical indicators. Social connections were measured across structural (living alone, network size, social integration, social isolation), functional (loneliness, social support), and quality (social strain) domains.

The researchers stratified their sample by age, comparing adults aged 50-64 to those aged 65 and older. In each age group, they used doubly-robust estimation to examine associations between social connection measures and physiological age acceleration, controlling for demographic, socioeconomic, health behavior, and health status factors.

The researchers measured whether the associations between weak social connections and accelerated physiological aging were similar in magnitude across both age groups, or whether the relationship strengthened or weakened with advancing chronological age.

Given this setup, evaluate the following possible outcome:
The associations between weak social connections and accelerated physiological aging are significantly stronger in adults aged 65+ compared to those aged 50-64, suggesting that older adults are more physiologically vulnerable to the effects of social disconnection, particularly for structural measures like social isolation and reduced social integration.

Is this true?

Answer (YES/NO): NO